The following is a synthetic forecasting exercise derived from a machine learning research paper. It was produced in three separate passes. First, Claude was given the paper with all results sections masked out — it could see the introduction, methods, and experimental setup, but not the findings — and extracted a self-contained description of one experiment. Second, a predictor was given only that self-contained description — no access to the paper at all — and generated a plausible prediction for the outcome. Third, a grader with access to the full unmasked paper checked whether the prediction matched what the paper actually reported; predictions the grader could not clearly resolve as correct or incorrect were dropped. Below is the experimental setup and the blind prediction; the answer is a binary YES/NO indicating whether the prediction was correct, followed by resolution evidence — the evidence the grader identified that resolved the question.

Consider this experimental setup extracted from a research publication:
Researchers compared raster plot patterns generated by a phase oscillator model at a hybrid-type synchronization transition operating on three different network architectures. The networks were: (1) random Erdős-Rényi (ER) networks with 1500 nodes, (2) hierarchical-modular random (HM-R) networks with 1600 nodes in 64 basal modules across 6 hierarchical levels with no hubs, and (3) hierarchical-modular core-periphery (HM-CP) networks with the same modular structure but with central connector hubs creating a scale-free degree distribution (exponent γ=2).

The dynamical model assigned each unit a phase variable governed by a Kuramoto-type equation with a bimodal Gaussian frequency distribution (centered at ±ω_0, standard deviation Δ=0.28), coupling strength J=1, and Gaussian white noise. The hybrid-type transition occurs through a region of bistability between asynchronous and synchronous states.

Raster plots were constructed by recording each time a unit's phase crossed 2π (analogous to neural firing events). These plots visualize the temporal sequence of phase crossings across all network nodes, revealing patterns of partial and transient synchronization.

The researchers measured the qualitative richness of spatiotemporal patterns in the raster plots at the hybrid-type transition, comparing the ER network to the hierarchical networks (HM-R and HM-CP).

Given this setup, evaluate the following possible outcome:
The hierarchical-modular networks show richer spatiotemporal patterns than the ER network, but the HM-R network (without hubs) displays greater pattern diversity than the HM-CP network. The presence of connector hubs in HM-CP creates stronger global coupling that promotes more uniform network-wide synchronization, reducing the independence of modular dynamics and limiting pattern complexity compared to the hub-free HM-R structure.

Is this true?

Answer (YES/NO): NO